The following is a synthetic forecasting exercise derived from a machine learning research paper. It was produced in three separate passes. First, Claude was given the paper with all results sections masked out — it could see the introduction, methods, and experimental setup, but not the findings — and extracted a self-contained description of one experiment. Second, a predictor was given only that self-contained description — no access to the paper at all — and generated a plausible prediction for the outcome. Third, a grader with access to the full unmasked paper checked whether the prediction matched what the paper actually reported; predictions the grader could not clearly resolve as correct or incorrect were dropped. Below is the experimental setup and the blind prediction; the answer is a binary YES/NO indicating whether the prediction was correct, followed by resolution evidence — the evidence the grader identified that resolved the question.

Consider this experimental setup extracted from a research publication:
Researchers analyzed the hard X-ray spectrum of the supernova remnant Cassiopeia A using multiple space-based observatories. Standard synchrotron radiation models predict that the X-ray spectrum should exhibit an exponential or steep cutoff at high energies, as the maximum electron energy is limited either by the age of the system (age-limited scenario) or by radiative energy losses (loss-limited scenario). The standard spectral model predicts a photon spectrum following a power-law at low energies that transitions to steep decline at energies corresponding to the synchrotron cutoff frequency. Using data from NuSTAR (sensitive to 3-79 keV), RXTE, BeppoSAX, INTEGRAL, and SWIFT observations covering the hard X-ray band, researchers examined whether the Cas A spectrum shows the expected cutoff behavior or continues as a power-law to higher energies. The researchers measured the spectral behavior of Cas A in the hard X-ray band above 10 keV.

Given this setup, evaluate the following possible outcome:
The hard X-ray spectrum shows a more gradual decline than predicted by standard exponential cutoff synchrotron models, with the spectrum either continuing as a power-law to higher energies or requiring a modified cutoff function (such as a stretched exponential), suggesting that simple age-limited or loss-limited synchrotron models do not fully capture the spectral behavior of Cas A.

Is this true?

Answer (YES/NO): YES